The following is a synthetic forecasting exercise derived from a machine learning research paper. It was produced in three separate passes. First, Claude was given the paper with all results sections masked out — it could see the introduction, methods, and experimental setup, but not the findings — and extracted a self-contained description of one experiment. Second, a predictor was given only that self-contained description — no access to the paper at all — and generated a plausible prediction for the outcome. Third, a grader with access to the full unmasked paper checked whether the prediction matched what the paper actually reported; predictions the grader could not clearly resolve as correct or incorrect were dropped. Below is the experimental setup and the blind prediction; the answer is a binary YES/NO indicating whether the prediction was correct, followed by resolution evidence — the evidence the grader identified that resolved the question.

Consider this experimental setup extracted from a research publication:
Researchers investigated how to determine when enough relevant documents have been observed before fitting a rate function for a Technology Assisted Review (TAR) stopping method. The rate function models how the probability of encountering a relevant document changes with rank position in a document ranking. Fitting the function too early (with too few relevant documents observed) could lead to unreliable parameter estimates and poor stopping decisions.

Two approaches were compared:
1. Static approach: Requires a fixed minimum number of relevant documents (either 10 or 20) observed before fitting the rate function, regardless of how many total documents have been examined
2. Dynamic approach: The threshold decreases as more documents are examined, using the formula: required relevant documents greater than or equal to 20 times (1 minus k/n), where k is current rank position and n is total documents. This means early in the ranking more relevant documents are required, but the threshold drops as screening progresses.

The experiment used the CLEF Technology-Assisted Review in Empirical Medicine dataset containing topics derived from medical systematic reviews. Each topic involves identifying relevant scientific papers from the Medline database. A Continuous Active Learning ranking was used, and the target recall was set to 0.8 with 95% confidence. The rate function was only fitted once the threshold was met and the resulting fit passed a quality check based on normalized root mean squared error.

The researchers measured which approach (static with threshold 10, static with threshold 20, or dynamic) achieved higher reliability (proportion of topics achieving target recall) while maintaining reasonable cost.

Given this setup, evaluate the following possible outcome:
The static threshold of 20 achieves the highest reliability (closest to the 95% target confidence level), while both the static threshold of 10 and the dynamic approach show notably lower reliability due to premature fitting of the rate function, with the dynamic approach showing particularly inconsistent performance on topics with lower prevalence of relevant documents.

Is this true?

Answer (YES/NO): NO